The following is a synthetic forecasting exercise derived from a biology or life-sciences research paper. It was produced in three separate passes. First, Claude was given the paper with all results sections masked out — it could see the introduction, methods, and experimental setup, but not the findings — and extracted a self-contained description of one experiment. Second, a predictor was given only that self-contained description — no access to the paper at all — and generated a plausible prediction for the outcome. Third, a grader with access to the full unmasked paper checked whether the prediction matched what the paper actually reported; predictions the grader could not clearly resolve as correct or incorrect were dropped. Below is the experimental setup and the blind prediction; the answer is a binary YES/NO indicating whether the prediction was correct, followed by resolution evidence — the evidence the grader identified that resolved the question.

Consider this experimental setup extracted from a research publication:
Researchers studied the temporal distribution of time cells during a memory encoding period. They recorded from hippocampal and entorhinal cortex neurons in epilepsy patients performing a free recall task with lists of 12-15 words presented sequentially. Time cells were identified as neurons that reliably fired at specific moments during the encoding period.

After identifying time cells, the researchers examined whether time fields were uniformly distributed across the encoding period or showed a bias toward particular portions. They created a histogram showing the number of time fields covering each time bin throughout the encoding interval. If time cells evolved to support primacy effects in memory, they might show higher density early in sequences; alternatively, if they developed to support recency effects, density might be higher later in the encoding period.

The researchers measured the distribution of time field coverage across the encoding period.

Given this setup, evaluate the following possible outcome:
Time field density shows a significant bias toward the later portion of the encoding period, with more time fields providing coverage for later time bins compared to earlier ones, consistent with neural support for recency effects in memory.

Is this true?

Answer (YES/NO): NO